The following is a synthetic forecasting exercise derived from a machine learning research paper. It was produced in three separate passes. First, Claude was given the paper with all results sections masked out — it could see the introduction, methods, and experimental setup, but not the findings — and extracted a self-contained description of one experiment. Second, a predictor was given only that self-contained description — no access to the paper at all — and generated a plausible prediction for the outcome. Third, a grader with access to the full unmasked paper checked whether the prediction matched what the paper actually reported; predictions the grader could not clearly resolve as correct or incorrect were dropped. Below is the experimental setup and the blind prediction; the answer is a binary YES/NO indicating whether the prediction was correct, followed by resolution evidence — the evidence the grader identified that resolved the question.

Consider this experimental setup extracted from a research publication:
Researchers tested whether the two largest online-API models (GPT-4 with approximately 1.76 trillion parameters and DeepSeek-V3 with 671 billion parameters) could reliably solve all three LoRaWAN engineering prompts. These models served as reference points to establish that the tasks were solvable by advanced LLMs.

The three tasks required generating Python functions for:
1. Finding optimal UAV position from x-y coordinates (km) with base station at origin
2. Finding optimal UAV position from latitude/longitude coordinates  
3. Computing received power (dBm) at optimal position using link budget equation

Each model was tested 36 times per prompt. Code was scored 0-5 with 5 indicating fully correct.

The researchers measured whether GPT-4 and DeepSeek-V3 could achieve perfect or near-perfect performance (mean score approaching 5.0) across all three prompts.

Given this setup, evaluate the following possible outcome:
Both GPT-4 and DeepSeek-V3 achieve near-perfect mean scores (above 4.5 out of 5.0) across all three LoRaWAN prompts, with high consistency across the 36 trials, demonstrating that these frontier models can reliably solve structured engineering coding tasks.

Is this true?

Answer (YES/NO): NO